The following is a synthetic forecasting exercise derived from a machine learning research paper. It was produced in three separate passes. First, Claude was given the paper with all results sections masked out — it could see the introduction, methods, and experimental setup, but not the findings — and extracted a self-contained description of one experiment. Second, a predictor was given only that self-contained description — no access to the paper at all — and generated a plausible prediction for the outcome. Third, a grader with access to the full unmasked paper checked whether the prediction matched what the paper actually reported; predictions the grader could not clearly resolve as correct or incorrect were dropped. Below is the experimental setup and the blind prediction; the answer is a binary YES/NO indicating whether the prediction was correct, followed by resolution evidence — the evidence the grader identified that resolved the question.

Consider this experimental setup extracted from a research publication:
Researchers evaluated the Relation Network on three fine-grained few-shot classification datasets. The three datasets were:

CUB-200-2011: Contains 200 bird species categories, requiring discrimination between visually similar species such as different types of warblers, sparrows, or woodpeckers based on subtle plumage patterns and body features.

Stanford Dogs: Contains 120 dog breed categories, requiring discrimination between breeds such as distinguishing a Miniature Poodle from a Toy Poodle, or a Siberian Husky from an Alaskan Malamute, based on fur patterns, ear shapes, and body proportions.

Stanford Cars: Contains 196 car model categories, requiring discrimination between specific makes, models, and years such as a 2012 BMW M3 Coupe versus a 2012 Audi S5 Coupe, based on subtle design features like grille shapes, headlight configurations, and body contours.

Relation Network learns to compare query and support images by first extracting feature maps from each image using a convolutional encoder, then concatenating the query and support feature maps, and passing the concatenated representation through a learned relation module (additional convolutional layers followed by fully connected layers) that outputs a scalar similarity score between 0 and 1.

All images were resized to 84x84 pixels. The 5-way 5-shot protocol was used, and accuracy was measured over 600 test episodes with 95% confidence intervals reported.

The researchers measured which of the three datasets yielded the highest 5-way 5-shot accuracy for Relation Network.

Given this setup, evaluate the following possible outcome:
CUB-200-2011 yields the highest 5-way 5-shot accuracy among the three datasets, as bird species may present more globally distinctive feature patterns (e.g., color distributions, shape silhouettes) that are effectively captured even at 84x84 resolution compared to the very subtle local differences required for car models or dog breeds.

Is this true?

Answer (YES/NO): YES